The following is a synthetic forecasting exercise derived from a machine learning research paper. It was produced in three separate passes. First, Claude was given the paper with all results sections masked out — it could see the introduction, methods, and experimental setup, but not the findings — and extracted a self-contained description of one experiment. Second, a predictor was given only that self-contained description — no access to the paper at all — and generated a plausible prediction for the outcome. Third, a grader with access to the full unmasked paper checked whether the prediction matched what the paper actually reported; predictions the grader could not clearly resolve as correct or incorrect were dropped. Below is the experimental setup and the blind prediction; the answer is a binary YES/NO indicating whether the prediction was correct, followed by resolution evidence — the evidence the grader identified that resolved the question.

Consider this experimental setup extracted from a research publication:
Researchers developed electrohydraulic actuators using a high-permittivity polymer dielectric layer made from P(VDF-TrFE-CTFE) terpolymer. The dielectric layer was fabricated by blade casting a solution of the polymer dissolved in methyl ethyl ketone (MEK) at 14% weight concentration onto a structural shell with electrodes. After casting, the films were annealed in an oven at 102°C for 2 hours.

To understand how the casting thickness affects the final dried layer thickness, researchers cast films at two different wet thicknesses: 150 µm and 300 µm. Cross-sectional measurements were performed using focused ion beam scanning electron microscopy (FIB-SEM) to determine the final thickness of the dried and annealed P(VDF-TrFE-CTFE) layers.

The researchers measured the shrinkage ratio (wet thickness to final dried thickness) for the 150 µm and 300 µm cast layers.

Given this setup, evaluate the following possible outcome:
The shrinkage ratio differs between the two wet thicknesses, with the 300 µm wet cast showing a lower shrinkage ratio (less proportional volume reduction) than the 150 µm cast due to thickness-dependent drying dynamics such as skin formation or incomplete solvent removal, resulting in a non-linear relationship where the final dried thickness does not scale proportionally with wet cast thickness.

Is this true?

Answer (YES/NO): YES